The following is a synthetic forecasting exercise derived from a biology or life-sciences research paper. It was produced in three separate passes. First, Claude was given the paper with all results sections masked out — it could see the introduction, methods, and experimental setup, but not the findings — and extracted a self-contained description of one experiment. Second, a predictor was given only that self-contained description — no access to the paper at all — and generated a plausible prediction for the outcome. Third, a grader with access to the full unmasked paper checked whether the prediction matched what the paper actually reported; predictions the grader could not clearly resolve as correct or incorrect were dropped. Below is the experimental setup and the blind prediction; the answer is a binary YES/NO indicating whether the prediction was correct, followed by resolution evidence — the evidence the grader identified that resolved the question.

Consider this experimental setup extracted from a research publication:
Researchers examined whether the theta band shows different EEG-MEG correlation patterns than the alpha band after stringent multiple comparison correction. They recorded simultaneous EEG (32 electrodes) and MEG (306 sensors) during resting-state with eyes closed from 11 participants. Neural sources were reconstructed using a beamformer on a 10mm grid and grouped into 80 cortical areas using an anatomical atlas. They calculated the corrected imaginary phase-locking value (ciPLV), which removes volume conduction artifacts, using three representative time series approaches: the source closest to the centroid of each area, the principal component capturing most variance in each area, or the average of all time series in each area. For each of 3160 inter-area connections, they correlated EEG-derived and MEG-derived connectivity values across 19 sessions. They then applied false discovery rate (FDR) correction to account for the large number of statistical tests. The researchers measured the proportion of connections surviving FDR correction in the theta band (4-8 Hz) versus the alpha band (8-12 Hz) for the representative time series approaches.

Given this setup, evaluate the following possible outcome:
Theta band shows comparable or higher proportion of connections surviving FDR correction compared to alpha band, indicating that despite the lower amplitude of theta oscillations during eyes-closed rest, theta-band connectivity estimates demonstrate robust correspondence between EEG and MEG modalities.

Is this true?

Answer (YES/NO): NO